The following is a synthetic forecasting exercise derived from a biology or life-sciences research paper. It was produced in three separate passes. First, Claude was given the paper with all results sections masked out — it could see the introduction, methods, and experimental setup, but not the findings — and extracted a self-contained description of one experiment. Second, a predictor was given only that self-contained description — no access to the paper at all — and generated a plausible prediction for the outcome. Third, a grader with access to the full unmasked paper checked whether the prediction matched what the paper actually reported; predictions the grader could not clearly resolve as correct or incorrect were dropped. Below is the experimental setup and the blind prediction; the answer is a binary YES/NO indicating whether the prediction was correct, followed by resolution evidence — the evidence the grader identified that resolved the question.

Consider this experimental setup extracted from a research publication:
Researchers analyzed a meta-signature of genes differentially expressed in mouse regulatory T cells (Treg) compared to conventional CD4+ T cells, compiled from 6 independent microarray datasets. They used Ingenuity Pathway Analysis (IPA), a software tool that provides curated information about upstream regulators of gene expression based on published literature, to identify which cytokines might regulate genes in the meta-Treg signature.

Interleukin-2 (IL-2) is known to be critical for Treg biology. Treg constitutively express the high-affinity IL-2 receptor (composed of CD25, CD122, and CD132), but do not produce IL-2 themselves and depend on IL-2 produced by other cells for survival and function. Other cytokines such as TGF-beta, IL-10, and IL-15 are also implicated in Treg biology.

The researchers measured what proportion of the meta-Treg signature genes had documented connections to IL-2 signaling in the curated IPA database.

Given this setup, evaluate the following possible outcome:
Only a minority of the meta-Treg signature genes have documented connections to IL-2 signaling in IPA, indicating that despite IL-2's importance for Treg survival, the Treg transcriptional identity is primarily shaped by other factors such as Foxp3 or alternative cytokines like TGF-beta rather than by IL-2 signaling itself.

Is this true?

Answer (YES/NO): NO